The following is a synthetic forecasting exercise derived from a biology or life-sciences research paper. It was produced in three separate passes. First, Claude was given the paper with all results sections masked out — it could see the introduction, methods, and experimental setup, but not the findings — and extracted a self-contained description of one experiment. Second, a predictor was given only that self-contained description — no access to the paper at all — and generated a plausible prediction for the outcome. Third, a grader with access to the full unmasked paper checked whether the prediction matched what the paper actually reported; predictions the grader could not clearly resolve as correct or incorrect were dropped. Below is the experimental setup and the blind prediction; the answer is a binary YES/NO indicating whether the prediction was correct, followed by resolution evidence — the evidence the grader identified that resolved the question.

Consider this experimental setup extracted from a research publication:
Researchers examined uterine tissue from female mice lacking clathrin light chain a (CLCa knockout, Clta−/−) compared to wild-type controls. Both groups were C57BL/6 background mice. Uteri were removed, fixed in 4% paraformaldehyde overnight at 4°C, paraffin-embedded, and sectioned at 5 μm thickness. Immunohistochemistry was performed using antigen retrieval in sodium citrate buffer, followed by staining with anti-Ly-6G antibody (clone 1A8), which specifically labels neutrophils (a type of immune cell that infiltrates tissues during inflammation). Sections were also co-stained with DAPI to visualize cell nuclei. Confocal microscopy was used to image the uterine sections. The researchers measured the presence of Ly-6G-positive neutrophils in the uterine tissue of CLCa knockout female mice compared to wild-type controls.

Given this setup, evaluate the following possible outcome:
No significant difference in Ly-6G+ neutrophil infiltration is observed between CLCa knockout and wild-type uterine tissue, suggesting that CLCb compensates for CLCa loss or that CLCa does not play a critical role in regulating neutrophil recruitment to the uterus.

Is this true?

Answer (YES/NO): NO